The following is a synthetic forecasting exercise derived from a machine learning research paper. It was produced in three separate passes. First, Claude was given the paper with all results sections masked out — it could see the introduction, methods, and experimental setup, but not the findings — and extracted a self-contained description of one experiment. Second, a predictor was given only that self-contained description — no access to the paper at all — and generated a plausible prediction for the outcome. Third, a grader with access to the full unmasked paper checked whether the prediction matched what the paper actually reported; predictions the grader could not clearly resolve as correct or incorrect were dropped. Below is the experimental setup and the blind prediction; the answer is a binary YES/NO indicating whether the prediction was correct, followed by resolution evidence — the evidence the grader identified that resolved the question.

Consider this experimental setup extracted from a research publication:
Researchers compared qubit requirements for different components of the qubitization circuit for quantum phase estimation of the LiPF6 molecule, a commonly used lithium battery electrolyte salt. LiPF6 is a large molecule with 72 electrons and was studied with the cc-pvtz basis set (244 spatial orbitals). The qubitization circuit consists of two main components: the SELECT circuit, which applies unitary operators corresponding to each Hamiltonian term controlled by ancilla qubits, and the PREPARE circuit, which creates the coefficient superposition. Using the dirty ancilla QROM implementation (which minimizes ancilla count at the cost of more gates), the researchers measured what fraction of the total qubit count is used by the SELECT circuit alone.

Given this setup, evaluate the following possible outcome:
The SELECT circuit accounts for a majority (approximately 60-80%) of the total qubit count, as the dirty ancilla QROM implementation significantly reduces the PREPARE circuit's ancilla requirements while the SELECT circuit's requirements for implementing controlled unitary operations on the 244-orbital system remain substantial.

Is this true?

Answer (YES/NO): YES